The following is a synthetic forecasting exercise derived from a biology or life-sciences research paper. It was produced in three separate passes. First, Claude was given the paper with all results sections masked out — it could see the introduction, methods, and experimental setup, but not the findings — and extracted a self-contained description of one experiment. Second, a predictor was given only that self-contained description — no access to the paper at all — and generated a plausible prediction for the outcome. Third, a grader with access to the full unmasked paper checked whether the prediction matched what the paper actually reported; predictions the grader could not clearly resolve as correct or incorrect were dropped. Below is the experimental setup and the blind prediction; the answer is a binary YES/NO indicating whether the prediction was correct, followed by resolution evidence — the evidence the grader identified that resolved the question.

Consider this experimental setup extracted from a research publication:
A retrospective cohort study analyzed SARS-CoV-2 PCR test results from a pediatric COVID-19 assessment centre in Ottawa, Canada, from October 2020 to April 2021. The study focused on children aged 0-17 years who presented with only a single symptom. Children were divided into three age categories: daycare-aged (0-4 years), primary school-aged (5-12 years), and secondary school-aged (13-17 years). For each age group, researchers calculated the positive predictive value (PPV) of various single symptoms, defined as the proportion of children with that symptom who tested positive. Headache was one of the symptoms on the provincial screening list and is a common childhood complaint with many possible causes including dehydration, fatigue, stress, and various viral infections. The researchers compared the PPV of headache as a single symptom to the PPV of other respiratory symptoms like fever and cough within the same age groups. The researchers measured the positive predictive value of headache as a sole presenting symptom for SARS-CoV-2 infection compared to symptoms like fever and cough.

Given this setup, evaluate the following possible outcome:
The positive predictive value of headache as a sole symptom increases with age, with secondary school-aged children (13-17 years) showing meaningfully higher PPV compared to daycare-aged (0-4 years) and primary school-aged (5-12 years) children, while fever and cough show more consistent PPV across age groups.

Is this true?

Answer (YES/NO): NO